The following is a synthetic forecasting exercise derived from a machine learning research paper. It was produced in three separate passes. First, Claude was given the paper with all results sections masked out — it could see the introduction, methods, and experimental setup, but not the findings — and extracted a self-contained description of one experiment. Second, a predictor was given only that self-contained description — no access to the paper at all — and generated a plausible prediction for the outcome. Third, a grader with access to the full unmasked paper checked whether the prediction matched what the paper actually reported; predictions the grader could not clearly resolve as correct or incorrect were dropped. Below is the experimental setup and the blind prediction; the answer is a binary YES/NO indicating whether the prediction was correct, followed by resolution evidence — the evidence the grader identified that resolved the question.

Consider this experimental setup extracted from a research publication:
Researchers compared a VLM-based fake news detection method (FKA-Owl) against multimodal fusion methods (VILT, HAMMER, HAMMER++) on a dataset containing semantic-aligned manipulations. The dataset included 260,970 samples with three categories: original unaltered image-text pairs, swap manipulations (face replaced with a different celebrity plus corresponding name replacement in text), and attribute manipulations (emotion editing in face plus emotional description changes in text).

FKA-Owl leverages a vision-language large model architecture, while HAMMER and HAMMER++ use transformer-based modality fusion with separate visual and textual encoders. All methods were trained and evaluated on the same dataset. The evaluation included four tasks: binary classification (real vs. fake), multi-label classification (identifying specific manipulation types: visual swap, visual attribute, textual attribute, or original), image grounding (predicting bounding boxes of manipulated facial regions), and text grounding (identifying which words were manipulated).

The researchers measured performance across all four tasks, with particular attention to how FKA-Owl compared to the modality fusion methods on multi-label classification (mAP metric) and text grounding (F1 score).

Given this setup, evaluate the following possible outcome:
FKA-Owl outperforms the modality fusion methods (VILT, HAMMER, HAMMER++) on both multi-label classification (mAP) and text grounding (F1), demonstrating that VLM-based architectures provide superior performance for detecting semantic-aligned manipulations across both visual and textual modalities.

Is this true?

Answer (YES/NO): NO